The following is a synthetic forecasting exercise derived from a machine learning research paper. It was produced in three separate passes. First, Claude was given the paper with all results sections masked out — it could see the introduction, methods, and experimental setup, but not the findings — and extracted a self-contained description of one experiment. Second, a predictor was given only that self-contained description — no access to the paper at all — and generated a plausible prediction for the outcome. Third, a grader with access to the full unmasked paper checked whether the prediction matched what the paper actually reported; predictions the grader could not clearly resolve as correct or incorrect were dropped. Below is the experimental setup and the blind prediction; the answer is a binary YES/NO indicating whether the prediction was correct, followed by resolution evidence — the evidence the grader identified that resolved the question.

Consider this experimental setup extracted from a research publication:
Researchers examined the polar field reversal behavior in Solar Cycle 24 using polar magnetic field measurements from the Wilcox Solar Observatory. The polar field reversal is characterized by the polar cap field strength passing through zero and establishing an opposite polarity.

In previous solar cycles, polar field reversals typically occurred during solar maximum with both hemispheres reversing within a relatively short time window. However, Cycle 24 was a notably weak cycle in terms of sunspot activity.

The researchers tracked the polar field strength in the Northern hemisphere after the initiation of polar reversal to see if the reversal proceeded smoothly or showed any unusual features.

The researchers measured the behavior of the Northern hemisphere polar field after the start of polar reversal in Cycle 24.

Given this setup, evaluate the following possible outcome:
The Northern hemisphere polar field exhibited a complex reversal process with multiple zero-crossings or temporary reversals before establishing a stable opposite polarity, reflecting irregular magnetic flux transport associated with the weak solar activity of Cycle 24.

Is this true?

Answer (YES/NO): NO